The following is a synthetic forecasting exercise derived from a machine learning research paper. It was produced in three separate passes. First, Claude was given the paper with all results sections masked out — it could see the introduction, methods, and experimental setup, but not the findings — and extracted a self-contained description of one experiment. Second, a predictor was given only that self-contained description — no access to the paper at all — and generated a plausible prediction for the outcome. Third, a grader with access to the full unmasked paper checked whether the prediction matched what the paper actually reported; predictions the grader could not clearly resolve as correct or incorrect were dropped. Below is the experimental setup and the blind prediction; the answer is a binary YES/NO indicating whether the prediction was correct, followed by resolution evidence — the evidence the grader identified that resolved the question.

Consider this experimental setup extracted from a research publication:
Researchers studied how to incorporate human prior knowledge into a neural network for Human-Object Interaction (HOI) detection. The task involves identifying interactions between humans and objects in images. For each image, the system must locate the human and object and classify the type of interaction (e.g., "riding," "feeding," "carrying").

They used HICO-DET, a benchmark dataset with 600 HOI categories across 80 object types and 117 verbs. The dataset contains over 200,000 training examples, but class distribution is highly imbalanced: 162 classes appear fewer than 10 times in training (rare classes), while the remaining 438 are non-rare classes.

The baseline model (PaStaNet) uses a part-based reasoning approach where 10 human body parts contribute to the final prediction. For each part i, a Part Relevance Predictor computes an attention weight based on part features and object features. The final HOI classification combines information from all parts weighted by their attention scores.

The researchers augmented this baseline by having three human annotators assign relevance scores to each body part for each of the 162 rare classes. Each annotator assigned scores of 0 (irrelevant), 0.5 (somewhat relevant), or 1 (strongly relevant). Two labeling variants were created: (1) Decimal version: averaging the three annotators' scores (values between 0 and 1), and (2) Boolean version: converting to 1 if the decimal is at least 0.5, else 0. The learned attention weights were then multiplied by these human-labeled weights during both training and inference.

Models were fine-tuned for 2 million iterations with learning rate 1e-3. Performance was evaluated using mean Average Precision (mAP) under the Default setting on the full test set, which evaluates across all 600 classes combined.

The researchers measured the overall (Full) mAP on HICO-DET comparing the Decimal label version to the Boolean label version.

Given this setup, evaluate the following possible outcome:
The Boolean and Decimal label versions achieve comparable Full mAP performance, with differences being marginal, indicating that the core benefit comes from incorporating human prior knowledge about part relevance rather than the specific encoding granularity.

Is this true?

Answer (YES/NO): NO